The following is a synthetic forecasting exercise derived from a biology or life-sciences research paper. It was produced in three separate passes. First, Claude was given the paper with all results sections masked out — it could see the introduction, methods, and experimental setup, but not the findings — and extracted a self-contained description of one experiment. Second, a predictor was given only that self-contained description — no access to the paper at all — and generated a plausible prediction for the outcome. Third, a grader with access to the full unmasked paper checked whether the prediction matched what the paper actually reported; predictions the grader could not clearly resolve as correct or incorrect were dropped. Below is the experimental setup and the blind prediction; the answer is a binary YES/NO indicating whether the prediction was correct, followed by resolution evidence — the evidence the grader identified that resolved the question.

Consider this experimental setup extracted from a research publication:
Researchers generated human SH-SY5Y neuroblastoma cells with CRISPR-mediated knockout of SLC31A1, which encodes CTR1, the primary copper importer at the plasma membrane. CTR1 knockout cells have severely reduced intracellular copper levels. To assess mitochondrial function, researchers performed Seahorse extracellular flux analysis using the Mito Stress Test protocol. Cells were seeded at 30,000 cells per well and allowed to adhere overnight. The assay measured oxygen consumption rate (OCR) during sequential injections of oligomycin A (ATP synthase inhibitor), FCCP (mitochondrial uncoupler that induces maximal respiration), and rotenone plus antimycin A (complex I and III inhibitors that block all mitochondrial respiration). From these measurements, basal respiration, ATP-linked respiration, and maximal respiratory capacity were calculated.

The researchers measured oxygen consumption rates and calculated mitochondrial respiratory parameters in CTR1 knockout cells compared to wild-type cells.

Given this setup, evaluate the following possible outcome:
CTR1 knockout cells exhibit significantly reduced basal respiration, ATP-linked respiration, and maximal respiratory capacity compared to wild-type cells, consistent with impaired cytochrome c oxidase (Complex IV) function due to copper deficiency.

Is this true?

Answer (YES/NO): NO